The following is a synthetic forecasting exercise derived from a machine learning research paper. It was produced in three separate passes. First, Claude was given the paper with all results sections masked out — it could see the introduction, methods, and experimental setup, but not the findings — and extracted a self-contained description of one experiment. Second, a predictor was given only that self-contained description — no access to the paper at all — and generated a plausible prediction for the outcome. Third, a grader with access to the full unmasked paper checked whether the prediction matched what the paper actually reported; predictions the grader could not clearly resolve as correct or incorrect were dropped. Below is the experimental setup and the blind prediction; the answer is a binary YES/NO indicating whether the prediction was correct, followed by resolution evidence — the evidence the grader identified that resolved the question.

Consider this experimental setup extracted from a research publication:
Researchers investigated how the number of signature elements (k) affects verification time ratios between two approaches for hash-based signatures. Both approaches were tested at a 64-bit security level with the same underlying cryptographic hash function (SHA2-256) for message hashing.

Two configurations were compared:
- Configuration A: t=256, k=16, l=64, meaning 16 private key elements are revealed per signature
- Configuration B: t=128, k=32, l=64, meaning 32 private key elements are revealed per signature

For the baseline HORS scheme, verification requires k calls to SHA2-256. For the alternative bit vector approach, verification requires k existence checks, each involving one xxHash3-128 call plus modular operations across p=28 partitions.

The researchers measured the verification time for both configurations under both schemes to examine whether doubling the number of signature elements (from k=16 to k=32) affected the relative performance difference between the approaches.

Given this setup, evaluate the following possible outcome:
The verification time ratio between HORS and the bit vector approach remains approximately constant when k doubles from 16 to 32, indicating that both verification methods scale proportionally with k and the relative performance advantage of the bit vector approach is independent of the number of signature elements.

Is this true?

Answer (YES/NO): YES